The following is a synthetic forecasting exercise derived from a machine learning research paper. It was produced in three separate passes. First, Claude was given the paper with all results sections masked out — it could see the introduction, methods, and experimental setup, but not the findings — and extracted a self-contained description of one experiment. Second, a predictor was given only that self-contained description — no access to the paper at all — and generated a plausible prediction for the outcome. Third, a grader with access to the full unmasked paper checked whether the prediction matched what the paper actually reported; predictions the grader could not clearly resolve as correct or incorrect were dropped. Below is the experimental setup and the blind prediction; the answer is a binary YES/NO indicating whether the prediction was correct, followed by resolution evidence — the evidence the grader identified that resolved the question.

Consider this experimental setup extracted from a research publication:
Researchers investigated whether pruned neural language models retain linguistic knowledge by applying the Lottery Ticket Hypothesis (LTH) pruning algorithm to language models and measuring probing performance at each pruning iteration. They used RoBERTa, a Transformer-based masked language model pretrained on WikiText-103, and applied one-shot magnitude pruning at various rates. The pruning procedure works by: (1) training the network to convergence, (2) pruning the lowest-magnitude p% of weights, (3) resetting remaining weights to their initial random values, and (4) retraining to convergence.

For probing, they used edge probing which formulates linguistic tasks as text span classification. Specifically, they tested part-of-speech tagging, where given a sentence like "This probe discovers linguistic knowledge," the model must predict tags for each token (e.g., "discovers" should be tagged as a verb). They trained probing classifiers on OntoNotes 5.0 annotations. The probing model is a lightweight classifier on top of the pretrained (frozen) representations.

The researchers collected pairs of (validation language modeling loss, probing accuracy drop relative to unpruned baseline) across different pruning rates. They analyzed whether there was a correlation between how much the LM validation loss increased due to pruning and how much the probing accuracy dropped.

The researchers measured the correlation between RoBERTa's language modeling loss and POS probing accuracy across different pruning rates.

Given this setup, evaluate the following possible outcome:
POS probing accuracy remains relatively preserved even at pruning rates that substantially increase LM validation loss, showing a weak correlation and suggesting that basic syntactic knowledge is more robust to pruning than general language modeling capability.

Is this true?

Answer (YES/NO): NO